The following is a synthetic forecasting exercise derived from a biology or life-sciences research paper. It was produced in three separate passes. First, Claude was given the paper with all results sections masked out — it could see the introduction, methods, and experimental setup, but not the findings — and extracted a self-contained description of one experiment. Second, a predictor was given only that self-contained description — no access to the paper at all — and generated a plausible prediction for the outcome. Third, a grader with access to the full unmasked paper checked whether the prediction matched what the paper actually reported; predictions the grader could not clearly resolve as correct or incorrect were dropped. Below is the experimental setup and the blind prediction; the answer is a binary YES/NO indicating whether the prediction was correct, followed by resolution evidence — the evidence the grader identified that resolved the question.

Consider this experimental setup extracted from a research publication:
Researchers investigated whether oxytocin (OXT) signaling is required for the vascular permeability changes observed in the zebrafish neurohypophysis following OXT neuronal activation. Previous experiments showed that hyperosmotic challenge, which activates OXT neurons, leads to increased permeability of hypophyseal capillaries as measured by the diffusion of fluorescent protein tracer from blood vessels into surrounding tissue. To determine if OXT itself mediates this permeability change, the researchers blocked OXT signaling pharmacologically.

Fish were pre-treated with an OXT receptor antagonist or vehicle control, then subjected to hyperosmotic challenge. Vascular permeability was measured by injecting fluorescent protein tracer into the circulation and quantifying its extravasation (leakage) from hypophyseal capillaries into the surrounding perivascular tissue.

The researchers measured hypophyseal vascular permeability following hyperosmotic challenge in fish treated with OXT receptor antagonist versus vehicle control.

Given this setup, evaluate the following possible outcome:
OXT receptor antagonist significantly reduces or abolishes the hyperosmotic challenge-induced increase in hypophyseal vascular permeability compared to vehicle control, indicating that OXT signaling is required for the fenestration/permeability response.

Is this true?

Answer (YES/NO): YES